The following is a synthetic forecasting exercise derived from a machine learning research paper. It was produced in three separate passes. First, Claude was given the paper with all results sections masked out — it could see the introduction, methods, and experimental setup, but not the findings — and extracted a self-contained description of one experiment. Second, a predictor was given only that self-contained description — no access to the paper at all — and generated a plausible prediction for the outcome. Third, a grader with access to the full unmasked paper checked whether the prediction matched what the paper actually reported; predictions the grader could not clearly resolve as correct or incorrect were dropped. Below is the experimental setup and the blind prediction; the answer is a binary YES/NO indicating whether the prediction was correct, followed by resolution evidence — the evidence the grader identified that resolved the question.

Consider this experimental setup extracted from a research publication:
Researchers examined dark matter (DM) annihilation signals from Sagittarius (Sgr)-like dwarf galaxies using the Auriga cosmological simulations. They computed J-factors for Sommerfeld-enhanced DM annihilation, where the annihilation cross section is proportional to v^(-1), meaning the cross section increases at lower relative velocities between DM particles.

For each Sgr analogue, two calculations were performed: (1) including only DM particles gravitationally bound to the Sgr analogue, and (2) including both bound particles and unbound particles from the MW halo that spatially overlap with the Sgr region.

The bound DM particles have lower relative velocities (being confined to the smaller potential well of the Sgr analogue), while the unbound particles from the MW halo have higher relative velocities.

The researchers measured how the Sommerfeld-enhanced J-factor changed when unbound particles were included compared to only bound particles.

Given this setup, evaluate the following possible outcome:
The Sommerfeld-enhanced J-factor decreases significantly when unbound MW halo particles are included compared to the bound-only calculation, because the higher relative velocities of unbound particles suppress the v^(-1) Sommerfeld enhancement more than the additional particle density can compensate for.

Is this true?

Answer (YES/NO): NO